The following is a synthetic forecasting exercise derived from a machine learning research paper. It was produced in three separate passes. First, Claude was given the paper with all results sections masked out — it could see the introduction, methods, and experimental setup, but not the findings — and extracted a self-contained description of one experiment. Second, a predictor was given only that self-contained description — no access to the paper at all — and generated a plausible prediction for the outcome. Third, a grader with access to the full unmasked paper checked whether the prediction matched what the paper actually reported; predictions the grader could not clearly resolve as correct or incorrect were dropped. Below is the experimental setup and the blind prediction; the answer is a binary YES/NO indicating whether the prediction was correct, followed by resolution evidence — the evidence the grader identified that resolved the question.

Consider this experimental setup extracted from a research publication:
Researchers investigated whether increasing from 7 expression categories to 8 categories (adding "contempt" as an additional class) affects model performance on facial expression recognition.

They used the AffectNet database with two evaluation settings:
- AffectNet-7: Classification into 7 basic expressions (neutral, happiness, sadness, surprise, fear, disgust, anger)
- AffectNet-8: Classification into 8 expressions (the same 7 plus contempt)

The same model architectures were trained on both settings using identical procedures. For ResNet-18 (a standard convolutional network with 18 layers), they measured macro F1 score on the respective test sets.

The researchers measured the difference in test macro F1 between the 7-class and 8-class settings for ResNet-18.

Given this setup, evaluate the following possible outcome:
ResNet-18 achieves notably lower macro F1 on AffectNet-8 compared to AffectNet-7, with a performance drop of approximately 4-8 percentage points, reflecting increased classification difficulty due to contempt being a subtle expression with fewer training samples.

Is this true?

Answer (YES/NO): YES